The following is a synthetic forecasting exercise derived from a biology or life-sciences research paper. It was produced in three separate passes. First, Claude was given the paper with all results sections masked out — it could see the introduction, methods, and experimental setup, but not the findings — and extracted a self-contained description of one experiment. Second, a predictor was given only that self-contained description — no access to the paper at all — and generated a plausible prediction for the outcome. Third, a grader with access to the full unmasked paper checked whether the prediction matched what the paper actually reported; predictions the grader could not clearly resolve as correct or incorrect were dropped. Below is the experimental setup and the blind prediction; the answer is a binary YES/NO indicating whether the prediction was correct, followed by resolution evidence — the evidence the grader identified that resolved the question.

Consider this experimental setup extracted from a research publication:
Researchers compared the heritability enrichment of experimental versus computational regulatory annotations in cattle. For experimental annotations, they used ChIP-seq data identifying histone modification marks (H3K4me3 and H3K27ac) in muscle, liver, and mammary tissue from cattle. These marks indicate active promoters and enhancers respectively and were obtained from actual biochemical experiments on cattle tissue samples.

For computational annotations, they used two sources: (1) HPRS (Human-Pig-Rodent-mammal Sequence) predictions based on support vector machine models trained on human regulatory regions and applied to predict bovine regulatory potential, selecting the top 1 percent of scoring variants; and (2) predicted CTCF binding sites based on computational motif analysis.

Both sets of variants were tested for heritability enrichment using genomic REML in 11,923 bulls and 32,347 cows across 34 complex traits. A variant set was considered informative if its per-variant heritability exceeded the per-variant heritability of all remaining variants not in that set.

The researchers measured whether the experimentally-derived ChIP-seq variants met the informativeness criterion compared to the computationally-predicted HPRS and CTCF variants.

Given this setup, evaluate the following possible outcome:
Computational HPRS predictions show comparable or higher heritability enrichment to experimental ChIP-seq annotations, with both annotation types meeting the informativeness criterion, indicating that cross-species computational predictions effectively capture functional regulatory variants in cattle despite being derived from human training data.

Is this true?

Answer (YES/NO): NO